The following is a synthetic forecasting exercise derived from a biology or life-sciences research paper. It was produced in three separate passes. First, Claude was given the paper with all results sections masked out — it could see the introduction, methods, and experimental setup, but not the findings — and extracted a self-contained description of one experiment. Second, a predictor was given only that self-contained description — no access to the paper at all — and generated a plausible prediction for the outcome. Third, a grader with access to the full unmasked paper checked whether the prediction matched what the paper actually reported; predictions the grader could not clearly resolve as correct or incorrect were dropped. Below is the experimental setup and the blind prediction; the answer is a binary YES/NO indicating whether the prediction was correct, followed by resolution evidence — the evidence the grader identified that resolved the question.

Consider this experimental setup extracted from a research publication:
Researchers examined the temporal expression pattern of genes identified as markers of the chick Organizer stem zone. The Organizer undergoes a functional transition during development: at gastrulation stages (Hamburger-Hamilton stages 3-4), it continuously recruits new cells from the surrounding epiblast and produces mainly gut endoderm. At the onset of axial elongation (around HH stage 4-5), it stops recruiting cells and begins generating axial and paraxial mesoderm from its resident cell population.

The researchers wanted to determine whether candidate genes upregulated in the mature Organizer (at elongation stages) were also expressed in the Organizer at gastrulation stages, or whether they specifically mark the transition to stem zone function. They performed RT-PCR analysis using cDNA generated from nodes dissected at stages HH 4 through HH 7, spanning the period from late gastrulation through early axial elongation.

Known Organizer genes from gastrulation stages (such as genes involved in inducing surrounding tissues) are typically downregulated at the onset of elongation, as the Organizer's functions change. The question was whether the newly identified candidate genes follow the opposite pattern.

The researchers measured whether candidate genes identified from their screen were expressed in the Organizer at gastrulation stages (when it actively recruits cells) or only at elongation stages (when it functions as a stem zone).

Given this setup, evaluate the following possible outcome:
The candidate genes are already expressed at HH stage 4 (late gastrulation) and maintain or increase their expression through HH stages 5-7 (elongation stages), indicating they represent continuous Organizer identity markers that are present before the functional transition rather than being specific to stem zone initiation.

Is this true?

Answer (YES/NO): NO